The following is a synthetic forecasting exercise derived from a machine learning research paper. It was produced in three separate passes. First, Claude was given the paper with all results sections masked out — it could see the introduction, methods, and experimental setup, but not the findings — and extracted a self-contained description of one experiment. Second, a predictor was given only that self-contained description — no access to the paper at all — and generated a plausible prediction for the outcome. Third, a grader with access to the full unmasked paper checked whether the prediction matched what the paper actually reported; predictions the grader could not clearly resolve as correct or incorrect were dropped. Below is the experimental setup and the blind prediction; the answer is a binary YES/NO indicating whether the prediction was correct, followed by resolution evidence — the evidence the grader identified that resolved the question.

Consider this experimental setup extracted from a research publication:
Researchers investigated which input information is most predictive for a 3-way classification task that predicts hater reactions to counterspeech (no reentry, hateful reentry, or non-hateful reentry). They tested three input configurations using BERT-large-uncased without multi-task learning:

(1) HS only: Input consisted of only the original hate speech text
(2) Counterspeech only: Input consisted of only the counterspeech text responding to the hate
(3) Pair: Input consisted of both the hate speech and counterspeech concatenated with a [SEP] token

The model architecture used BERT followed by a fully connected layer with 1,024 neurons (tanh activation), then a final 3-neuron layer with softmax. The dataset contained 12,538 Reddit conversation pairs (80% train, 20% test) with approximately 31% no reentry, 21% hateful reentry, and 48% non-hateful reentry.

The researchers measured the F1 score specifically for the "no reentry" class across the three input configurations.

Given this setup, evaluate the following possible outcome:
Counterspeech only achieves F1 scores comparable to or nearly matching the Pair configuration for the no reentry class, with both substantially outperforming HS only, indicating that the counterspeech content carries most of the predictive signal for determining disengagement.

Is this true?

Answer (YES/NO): NO